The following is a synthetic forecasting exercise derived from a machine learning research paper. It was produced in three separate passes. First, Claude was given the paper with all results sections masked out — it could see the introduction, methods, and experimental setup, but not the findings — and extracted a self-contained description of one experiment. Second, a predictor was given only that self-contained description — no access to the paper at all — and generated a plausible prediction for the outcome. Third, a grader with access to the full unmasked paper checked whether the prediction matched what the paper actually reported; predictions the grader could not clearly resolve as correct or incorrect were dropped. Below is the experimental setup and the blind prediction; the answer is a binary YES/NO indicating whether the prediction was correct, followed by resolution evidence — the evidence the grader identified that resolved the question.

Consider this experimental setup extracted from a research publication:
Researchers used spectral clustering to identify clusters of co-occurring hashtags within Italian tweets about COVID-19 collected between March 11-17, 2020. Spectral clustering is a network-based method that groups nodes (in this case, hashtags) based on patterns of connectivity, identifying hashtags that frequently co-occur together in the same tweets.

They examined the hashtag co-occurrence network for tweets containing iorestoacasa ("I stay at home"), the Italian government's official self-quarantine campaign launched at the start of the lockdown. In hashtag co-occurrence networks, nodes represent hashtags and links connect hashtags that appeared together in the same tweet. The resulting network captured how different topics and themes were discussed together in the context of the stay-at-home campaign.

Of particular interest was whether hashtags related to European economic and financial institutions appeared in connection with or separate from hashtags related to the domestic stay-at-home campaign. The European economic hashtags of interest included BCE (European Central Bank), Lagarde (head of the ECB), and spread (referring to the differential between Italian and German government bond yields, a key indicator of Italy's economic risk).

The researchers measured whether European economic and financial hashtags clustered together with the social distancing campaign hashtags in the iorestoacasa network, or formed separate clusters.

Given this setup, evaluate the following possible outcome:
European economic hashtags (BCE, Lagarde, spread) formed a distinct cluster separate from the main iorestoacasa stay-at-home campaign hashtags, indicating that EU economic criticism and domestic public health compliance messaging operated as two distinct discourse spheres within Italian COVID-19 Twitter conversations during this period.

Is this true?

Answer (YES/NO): NO